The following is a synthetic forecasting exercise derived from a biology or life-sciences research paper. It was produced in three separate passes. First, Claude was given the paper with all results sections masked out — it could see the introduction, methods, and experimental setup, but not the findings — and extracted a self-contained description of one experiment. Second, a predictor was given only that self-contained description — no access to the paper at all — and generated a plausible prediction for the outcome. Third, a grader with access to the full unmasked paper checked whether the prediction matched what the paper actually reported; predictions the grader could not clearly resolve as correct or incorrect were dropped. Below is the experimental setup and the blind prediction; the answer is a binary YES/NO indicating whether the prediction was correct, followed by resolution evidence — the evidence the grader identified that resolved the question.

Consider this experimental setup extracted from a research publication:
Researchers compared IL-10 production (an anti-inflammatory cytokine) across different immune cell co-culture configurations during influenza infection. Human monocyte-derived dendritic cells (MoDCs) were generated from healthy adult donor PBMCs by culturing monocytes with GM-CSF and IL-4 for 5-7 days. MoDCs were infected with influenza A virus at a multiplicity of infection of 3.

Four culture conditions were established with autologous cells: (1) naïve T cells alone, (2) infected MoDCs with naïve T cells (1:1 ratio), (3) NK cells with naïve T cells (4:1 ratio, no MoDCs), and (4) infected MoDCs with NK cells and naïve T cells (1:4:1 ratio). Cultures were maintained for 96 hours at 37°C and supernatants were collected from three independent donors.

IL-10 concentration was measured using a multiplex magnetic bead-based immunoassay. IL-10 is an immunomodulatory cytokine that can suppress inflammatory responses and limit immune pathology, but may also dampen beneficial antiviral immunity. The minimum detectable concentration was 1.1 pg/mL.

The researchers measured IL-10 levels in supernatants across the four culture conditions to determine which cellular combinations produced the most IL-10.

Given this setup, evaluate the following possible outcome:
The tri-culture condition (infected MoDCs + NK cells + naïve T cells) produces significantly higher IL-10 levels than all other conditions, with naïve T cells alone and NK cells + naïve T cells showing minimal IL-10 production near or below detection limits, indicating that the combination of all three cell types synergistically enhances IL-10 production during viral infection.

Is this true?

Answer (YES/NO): NO